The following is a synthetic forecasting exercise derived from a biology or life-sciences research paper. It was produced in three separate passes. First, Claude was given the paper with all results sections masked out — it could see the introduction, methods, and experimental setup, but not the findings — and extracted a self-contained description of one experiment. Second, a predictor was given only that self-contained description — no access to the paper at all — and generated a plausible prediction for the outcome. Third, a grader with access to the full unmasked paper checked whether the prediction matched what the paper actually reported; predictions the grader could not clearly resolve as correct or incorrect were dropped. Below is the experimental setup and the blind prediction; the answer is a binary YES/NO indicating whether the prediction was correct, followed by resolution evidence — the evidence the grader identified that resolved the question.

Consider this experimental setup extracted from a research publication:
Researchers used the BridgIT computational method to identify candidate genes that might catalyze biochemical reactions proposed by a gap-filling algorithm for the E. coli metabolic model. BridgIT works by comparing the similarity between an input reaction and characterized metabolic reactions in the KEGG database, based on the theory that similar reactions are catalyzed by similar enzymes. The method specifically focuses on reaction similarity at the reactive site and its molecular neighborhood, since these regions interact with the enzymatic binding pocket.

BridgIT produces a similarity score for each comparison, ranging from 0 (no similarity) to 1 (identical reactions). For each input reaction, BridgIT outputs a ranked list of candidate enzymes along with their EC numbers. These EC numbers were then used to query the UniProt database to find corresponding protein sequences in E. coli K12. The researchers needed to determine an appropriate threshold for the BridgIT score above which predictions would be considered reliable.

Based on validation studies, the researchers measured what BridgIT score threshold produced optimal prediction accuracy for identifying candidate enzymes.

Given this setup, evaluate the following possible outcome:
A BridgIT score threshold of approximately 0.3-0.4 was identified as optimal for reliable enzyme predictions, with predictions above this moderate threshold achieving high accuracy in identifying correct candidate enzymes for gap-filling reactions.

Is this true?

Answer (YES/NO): YES